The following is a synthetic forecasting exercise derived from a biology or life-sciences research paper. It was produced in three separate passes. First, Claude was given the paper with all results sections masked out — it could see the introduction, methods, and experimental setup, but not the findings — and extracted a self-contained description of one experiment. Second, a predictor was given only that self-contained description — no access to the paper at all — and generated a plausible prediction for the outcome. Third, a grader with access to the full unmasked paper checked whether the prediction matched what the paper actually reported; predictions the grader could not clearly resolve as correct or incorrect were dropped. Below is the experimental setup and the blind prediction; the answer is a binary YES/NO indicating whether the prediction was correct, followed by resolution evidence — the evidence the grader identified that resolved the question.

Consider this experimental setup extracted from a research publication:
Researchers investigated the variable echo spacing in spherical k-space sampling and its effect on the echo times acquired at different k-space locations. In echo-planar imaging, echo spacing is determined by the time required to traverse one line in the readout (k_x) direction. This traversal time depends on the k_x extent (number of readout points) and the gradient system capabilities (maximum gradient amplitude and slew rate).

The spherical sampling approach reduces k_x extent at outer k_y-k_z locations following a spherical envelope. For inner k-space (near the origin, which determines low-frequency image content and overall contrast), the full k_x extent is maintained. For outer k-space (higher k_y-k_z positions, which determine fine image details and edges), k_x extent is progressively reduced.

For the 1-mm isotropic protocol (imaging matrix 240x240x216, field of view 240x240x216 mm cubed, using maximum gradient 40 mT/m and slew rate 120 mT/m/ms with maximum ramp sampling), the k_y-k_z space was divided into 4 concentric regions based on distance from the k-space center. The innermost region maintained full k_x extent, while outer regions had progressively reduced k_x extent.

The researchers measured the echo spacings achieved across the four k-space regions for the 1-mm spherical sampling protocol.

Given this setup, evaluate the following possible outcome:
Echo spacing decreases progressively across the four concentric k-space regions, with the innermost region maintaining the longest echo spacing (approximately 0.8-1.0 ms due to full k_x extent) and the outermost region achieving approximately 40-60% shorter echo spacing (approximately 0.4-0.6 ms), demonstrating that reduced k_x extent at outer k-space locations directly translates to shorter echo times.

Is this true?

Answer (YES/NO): NO